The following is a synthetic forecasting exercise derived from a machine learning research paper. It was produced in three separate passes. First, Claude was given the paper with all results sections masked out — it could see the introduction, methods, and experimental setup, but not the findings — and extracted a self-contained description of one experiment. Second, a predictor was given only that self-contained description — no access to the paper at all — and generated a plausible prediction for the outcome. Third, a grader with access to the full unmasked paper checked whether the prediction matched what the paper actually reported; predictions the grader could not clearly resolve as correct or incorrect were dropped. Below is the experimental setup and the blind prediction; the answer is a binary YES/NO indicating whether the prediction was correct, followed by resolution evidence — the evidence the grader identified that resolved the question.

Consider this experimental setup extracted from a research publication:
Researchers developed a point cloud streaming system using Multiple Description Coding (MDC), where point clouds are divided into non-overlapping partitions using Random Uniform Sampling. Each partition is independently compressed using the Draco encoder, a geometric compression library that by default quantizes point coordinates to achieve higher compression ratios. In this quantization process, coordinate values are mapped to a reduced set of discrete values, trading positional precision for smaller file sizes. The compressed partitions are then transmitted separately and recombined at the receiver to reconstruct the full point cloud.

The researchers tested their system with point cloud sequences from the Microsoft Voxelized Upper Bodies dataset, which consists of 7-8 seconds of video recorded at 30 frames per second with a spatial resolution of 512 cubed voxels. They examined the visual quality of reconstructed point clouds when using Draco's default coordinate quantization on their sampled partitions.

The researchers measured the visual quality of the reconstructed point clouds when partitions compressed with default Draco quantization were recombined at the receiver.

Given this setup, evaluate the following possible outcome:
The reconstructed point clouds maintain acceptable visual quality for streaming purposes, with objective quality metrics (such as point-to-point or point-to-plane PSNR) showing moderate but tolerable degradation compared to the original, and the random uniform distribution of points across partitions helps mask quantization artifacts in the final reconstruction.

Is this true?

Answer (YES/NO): NO